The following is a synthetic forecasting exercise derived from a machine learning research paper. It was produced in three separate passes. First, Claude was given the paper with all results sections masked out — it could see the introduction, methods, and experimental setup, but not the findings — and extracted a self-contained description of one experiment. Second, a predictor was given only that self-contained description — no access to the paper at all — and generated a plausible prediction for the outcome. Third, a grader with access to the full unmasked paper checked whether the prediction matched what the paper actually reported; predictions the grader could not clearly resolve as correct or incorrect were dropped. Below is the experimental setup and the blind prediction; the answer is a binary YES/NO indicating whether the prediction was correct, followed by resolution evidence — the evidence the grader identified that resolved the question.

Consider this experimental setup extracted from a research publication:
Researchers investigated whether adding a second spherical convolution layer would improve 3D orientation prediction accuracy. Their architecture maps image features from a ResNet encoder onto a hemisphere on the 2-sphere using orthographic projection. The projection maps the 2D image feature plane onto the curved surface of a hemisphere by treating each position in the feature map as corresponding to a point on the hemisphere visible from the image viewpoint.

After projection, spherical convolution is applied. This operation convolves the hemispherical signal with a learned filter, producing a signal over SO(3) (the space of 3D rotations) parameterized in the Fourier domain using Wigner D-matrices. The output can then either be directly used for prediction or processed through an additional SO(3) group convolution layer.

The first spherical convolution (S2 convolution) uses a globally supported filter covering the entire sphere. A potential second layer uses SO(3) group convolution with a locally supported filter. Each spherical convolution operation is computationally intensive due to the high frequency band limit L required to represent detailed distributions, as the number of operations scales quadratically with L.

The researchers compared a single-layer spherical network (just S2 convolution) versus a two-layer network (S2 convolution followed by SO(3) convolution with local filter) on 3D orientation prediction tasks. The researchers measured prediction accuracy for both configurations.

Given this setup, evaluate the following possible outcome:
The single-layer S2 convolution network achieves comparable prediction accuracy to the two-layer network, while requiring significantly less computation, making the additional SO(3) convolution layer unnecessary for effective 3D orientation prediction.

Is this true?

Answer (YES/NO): NO